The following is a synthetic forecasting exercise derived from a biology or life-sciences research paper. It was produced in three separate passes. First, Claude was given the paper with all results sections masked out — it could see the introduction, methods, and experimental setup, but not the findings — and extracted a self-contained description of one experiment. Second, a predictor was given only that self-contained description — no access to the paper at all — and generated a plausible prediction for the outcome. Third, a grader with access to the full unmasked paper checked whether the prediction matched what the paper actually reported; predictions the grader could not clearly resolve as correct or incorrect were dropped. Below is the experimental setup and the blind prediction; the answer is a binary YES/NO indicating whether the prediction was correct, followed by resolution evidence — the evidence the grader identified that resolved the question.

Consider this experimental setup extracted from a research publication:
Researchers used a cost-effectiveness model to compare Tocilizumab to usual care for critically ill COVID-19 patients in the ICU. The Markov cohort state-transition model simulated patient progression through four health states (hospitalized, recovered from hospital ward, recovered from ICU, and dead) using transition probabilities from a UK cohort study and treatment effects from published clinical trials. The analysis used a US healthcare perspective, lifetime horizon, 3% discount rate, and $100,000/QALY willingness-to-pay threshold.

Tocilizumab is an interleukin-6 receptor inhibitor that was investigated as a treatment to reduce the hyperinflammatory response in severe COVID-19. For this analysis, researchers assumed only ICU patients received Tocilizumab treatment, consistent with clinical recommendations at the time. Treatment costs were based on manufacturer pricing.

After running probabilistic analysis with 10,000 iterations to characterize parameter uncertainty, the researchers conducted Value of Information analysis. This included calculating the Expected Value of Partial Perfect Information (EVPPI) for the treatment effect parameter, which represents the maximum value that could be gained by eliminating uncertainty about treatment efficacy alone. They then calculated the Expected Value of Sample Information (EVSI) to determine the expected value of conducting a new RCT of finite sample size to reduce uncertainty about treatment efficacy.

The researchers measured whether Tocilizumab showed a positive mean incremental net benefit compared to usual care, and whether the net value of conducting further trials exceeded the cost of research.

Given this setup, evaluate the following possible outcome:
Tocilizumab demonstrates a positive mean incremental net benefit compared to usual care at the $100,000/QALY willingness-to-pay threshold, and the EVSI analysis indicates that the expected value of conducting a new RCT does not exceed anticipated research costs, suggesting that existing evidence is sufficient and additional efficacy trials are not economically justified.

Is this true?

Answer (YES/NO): YES